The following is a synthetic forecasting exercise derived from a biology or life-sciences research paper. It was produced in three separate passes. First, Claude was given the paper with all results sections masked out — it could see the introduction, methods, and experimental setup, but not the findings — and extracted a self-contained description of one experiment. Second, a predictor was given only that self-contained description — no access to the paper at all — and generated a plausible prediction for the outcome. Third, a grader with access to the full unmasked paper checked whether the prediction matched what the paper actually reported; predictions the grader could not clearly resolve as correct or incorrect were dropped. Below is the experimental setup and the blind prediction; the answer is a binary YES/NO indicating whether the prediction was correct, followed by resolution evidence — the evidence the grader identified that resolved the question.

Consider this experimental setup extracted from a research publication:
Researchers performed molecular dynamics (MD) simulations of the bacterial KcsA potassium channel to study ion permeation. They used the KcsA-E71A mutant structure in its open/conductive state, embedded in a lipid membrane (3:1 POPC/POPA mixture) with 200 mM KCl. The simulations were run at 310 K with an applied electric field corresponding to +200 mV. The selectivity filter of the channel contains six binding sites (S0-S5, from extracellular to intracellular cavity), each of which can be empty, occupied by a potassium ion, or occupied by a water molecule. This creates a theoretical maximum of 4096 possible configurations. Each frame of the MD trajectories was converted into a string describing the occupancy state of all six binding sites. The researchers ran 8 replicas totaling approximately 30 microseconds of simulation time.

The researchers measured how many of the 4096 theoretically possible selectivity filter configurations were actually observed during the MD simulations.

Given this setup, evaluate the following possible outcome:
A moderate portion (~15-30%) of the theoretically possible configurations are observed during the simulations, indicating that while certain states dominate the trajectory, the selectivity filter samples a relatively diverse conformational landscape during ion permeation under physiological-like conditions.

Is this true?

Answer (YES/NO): NO